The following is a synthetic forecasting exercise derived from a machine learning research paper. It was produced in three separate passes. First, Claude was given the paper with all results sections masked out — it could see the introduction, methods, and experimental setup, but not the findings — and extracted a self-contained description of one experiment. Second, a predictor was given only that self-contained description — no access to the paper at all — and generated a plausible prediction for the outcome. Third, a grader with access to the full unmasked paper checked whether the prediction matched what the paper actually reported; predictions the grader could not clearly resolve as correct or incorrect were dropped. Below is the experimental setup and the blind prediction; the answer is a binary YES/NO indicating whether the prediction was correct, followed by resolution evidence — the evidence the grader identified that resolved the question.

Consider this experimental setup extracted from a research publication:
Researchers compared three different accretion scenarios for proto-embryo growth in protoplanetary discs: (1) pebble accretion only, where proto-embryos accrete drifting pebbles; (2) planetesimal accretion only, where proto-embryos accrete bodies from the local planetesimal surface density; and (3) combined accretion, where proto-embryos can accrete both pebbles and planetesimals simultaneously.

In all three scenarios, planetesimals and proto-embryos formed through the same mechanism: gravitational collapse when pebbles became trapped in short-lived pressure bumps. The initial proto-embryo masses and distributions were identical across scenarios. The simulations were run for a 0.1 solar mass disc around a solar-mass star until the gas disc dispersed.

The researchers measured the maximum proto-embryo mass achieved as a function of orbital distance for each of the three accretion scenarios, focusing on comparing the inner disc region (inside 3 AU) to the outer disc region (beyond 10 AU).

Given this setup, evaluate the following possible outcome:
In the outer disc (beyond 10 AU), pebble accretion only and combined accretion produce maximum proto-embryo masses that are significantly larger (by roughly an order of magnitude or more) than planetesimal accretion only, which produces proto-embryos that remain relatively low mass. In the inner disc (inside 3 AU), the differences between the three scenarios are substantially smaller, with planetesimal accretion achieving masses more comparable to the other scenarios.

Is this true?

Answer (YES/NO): NO